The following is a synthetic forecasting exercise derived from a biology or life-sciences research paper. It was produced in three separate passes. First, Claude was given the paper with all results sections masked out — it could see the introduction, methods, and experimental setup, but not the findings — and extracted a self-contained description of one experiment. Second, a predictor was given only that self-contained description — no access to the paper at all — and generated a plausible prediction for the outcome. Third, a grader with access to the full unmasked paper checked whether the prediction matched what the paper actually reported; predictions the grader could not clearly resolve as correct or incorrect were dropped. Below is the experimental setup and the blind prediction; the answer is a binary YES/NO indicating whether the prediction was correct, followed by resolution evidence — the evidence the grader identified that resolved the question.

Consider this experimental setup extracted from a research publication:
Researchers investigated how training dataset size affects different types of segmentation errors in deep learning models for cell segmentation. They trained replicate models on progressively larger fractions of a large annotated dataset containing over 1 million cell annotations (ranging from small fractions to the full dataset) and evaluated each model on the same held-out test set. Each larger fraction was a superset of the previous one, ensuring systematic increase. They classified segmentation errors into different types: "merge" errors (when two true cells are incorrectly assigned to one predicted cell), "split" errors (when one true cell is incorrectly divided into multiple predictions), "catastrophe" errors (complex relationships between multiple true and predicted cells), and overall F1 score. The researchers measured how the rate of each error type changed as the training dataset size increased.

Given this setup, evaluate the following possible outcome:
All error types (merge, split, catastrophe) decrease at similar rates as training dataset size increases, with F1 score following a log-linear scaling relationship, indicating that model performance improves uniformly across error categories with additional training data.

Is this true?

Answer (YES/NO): NO